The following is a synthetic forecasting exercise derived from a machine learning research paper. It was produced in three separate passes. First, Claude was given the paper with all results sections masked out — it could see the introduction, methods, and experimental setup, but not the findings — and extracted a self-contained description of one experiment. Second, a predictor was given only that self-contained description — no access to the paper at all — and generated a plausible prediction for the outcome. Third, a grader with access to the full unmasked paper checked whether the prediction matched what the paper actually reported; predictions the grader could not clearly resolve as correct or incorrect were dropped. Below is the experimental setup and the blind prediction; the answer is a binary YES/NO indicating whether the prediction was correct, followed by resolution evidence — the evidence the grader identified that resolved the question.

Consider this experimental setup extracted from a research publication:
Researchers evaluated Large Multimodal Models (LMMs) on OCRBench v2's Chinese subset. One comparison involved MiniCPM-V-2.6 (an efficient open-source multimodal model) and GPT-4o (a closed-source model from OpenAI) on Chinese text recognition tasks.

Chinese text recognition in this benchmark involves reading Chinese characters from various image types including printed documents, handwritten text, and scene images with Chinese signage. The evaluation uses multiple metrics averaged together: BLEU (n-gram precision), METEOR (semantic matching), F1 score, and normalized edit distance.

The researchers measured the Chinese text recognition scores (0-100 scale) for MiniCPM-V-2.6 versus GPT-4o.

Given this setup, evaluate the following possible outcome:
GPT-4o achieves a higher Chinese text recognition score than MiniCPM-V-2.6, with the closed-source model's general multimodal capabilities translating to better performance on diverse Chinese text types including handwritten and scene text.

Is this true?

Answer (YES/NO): NO